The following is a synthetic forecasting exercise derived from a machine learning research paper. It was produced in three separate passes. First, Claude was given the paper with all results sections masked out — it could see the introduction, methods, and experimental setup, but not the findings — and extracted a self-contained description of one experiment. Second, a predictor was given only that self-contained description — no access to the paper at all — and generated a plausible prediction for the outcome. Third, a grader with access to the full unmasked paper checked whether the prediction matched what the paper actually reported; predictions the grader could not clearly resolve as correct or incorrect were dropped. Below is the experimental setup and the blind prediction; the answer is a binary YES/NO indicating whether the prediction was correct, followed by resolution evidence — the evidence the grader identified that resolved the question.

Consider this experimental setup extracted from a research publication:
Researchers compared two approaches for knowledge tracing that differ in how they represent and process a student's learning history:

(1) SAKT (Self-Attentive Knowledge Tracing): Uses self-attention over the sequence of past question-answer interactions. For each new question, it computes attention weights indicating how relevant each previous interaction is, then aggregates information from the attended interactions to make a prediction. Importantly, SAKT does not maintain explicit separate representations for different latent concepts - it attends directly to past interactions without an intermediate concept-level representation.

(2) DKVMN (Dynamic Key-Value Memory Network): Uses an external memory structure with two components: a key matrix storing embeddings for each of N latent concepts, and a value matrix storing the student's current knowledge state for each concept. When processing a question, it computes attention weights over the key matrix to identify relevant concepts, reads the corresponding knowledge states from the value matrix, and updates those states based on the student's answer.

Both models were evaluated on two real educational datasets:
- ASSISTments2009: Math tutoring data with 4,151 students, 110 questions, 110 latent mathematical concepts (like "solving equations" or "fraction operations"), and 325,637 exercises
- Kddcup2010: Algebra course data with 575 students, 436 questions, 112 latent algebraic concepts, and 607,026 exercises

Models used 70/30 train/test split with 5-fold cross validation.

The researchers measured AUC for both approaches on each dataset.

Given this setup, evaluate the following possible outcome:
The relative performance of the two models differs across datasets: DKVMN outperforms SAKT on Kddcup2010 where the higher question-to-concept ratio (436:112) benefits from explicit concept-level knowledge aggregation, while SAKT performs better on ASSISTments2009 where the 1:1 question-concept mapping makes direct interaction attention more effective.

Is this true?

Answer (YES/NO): NO